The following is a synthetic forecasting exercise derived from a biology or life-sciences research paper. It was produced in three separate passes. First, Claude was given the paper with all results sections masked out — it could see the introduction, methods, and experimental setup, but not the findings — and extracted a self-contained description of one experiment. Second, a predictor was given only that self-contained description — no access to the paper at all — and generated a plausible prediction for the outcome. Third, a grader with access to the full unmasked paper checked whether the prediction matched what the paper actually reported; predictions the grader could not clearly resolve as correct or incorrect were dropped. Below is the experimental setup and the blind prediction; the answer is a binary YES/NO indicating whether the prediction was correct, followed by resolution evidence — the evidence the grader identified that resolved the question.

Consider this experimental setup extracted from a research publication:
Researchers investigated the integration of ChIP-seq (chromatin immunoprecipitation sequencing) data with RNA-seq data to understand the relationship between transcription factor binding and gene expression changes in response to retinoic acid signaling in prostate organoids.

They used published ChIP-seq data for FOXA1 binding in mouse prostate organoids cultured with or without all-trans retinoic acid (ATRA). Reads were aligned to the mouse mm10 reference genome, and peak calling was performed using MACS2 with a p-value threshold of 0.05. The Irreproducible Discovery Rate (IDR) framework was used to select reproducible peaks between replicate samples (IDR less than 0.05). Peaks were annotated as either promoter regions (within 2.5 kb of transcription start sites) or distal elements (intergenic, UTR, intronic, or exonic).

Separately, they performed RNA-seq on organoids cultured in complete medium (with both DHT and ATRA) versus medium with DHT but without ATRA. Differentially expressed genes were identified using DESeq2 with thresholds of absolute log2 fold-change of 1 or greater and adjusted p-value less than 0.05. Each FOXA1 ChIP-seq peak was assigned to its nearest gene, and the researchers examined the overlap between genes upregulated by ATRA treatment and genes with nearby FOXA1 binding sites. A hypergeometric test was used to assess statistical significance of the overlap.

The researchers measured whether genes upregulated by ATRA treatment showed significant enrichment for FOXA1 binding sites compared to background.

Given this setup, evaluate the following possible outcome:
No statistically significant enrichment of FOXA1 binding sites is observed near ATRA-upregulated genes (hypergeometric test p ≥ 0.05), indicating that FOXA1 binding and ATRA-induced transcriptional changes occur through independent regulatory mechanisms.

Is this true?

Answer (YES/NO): NO